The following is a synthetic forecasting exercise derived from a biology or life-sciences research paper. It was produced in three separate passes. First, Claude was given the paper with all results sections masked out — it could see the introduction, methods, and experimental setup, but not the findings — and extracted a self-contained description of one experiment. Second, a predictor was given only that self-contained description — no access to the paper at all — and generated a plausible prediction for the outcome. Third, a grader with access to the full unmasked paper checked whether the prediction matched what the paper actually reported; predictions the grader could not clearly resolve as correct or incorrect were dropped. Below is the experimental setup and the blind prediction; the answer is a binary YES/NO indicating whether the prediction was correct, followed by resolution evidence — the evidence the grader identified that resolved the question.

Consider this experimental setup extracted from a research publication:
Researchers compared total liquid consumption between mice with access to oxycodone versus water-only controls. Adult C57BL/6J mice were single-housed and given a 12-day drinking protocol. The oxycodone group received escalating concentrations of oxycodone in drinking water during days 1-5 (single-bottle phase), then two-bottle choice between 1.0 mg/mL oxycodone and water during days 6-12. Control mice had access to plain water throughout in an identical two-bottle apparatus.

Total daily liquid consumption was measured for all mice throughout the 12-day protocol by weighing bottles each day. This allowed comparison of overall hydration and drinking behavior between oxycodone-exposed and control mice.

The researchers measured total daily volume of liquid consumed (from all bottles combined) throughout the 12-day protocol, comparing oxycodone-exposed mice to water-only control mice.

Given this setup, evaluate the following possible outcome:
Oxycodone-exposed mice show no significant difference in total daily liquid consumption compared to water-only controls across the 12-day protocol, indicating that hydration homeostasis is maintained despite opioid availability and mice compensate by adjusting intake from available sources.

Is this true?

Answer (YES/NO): YES